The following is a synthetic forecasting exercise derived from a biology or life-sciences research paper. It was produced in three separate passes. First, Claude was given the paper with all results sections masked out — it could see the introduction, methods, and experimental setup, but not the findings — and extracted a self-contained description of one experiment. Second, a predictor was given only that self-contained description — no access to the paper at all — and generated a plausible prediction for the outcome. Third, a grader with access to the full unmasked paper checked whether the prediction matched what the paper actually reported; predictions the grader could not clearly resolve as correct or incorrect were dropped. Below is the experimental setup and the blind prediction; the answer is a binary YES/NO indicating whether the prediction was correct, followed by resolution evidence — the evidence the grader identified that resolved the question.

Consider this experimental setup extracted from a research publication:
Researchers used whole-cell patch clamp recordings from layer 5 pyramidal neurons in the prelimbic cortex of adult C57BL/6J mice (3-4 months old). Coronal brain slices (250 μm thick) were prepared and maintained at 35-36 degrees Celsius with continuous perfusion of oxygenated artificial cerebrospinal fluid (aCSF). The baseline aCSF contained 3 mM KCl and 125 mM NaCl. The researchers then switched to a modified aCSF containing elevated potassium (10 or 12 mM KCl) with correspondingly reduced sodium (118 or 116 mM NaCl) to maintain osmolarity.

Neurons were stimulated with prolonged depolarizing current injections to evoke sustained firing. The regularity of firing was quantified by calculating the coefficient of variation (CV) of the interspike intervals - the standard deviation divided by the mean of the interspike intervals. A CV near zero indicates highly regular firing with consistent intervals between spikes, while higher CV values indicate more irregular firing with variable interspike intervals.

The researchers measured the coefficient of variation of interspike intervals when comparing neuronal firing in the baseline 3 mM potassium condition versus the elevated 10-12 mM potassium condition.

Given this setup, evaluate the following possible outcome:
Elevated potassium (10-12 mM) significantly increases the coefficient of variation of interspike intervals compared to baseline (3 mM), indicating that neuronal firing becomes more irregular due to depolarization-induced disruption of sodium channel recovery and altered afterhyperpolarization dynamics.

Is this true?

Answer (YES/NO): NO